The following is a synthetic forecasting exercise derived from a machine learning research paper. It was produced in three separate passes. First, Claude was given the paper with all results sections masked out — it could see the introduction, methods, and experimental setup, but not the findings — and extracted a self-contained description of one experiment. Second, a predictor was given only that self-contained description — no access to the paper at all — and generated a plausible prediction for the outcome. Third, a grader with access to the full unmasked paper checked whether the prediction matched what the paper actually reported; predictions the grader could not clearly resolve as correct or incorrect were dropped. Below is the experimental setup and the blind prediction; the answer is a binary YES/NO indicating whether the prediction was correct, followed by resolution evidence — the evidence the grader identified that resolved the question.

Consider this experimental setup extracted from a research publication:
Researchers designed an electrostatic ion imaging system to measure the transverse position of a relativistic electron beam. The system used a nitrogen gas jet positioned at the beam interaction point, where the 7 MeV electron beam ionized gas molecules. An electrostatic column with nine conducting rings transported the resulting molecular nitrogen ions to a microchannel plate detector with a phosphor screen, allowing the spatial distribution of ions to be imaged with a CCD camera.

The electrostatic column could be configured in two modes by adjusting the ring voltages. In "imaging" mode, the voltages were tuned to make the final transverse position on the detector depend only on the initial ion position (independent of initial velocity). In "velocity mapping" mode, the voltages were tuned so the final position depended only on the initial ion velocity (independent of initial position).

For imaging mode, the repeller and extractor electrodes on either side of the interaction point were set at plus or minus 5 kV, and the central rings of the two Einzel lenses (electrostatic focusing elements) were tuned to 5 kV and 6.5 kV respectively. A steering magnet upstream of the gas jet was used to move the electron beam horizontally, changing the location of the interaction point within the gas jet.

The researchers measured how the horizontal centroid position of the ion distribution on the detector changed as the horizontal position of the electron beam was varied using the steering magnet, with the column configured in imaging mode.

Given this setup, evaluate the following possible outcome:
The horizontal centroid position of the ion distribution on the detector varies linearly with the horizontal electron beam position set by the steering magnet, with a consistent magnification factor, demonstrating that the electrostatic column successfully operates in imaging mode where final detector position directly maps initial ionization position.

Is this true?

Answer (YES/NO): YES